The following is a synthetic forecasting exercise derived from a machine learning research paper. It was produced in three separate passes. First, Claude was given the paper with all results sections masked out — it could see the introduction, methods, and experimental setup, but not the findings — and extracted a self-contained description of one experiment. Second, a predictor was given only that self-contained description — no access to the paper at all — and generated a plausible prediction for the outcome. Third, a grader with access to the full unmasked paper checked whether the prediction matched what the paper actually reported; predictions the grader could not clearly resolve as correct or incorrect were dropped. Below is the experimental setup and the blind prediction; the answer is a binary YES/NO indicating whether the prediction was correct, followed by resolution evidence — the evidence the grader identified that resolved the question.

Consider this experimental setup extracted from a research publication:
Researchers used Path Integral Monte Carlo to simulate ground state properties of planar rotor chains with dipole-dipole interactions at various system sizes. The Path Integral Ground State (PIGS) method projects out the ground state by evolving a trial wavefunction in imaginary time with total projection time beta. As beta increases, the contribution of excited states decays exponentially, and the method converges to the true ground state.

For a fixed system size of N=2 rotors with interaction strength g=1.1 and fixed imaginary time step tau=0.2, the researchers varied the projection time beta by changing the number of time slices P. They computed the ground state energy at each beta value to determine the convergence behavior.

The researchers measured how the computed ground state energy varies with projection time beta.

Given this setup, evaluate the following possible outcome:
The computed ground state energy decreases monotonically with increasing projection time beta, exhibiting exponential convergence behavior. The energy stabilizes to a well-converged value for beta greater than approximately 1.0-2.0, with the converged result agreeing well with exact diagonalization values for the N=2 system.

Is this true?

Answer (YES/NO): NO